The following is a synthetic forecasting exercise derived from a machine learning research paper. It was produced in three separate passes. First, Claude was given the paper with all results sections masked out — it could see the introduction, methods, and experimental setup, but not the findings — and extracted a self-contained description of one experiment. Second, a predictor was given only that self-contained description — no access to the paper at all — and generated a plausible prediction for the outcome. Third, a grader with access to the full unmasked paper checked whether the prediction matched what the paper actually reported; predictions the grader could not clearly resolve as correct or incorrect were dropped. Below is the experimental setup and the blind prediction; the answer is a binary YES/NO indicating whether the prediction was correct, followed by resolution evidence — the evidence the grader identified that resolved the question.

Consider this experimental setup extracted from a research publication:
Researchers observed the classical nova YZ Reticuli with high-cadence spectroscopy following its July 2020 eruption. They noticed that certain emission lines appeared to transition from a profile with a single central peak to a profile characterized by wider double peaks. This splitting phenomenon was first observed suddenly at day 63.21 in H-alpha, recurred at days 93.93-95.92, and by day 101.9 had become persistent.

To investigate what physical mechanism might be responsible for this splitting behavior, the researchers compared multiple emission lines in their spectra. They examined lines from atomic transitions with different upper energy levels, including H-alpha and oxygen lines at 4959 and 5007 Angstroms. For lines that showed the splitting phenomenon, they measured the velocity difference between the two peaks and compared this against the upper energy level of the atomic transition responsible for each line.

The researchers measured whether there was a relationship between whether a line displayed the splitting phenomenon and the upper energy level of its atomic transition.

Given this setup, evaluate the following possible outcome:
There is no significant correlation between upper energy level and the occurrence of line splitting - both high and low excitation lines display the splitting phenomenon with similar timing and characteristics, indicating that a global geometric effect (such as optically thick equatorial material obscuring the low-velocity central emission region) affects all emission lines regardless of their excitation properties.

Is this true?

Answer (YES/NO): NO